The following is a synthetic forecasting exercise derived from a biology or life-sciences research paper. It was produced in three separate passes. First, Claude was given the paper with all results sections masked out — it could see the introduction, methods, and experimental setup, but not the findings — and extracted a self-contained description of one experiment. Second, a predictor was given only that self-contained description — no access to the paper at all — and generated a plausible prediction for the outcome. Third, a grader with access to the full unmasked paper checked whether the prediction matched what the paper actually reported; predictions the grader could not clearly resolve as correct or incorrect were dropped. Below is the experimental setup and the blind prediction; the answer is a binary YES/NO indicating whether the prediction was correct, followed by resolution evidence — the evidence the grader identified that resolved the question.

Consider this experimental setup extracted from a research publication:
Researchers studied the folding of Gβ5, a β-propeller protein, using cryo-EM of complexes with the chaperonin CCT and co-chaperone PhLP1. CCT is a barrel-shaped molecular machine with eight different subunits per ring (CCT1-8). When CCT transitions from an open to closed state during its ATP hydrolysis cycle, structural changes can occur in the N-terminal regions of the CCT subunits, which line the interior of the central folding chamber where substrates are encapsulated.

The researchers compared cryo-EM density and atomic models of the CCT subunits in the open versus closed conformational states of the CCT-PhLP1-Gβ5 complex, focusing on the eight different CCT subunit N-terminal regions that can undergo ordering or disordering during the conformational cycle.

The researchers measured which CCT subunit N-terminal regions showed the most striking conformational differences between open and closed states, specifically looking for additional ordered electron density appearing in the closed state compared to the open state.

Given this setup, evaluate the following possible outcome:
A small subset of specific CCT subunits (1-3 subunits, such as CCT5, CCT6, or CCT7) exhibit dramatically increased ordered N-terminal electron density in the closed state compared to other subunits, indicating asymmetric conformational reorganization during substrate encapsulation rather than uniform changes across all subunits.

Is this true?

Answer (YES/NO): YES